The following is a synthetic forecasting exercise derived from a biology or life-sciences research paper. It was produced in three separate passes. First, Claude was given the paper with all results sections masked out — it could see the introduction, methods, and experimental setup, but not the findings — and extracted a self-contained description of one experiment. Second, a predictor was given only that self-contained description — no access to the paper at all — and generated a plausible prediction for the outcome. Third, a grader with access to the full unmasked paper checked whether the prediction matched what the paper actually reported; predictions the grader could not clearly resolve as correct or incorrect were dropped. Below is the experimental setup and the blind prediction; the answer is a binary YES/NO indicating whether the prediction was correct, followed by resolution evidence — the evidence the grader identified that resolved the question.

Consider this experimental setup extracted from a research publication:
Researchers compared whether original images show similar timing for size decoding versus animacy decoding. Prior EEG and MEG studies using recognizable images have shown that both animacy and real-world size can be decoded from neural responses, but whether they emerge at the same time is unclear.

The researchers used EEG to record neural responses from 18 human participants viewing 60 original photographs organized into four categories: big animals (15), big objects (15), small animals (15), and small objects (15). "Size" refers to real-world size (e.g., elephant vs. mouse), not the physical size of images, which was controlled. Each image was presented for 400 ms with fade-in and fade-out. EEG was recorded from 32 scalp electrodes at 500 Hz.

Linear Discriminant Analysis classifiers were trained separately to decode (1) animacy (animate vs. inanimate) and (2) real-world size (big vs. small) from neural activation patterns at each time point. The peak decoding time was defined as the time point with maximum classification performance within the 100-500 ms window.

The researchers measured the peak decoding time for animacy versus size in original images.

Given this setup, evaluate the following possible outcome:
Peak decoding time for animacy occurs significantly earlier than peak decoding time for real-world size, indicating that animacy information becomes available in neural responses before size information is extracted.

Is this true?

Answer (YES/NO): NO